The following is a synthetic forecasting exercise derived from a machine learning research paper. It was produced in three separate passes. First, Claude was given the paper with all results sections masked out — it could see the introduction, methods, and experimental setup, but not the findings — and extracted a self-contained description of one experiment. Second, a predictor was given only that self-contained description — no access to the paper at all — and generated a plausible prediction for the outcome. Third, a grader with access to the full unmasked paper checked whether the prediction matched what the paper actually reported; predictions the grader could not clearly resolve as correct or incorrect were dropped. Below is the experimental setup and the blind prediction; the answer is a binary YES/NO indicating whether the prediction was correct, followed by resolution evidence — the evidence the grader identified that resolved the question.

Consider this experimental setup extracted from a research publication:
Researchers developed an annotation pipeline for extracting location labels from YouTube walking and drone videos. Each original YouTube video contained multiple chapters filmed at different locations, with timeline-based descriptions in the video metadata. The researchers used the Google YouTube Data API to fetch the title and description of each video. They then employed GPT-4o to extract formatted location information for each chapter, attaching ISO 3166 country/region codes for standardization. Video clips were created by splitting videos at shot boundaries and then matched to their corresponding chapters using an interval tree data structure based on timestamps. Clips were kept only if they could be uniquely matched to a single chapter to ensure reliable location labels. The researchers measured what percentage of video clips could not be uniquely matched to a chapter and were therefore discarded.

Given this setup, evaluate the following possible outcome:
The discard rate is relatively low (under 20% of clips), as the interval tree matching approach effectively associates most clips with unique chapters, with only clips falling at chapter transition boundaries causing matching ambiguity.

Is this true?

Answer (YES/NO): YES